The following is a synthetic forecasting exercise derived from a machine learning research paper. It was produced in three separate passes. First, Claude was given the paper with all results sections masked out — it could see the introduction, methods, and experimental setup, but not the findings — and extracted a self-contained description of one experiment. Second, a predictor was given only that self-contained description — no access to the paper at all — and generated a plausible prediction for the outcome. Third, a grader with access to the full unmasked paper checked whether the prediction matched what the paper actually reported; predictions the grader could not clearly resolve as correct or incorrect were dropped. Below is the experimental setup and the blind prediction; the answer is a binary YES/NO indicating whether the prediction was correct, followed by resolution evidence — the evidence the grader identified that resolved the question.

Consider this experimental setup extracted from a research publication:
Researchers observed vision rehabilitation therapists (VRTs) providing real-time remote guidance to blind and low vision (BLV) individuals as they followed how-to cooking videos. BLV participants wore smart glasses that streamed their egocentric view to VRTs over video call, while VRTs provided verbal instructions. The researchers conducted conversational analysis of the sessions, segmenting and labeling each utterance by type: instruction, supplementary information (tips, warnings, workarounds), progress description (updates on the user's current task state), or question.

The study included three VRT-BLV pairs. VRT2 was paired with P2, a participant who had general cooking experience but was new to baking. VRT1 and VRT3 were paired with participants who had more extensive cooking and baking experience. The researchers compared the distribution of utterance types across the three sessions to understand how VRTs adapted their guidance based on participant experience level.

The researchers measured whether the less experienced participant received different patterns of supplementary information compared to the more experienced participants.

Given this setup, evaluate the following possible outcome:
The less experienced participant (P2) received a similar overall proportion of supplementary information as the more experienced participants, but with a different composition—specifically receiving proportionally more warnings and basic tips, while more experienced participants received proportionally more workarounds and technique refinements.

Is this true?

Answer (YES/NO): NO